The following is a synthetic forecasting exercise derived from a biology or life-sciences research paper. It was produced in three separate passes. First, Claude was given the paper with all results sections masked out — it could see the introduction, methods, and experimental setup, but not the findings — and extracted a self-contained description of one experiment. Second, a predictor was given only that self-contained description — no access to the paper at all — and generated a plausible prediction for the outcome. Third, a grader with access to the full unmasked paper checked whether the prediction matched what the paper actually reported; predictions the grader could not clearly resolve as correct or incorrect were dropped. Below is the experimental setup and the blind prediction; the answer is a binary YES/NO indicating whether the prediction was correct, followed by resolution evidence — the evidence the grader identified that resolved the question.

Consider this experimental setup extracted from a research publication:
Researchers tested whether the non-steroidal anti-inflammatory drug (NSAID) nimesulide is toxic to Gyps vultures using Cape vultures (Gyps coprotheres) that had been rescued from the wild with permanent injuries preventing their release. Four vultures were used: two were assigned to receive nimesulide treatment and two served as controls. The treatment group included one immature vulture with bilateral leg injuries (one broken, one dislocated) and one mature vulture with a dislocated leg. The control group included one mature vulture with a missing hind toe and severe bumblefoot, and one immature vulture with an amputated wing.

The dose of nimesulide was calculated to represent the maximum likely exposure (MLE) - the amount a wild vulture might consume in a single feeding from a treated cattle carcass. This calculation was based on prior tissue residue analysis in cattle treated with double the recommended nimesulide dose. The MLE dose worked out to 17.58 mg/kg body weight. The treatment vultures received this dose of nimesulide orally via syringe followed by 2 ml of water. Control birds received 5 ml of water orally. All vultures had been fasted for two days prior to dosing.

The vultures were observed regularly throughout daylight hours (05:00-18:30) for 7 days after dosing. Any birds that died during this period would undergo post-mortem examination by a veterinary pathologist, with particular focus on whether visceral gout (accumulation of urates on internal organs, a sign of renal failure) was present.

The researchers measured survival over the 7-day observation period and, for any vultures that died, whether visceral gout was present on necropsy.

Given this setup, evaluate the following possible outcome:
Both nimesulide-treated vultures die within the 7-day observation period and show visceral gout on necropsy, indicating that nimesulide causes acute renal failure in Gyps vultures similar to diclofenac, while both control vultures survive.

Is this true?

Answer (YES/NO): YES